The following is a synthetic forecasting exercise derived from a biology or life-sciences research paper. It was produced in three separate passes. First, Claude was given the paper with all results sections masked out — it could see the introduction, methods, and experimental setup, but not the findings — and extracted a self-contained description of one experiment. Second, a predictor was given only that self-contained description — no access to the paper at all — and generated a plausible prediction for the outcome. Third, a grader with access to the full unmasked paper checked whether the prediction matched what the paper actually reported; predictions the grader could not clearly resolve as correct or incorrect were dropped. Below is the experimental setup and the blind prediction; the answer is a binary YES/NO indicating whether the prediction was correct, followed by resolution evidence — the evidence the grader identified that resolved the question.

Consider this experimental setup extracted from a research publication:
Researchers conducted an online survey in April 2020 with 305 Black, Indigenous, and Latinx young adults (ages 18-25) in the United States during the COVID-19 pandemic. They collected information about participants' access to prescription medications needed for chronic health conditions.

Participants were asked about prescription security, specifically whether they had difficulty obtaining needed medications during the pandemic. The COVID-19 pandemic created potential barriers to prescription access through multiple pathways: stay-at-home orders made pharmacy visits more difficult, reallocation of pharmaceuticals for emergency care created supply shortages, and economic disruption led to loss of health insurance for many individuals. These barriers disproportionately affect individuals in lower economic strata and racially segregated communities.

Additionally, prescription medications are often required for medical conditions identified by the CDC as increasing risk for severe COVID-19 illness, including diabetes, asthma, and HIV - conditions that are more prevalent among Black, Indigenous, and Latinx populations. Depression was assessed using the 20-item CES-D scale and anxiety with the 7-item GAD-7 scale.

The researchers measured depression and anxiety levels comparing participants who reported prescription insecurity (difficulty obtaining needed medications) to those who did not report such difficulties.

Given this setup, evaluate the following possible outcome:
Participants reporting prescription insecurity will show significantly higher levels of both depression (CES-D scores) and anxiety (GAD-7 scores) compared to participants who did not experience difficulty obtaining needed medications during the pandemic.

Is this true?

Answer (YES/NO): YES